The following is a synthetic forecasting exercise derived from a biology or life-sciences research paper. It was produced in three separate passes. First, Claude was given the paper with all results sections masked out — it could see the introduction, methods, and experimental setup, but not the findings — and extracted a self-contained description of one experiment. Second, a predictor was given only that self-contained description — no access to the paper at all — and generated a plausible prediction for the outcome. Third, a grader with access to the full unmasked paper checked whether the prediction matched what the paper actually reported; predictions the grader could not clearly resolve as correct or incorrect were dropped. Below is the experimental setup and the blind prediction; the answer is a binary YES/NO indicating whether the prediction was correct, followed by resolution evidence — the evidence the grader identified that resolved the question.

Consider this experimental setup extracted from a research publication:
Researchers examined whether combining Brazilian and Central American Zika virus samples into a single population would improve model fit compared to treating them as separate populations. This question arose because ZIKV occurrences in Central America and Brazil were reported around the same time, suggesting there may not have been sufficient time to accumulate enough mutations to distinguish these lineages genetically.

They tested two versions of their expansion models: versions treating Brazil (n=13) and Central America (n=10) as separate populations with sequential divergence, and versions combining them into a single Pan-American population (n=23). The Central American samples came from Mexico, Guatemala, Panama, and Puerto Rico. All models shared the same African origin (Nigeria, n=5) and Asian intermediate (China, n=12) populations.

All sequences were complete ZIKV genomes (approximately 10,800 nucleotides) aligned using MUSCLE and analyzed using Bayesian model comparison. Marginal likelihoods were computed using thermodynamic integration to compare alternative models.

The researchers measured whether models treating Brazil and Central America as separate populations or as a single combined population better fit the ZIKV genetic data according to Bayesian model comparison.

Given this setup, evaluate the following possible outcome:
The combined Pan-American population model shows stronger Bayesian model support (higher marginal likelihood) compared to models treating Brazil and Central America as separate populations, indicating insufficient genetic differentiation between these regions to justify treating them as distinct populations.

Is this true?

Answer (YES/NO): YES